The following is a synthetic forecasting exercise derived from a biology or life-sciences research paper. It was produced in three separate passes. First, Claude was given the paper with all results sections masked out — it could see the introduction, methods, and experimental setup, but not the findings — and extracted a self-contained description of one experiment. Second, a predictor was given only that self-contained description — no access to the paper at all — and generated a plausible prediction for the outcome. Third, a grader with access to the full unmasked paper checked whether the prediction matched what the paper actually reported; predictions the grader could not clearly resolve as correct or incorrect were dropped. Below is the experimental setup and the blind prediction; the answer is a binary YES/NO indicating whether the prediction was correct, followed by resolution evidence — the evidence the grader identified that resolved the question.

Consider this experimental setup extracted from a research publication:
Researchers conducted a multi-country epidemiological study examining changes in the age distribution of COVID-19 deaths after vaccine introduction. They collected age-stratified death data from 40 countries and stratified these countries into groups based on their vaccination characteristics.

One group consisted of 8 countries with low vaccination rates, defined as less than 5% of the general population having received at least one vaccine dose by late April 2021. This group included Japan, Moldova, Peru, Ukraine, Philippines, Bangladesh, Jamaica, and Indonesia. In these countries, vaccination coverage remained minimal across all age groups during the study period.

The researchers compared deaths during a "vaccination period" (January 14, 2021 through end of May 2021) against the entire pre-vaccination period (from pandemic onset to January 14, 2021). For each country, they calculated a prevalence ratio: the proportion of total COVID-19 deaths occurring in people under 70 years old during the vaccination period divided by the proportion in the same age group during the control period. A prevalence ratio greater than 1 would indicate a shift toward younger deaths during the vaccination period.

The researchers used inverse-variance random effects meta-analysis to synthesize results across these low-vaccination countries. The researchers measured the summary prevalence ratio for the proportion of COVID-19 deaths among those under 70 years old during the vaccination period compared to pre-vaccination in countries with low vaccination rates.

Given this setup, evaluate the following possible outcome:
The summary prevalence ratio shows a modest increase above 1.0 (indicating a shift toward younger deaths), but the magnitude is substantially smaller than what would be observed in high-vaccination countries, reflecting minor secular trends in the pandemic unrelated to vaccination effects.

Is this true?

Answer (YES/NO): NO